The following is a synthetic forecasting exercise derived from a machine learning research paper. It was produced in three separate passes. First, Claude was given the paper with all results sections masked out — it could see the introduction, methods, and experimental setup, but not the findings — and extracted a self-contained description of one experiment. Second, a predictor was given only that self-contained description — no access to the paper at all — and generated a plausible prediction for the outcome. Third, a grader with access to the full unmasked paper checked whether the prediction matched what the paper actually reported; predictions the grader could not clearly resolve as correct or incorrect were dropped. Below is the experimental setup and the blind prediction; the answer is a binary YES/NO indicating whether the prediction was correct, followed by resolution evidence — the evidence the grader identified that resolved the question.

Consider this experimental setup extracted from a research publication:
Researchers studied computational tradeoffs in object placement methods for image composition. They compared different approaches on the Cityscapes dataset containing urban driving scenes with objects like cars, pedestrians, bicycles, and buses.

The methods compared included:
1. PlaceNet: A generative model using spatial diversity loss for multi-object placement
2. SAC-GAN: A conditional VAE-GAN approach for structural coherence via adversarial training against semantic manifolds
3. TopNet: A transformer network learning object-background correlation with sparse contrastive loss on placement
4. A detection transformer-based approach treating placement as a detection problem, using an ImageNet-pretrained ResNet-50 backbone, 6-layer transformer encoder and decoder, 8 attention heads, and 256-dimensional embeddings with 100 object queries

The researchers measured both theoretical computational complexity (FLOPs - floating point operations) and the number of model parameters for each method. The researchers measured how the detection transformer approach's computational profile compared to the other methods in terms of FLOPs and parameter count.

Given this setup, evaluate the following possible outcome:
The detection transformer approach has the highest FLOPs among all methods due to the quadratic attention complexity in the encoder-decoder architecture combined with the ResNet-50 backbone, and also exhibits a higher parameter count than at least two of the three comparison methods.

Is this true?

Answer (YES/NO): YES